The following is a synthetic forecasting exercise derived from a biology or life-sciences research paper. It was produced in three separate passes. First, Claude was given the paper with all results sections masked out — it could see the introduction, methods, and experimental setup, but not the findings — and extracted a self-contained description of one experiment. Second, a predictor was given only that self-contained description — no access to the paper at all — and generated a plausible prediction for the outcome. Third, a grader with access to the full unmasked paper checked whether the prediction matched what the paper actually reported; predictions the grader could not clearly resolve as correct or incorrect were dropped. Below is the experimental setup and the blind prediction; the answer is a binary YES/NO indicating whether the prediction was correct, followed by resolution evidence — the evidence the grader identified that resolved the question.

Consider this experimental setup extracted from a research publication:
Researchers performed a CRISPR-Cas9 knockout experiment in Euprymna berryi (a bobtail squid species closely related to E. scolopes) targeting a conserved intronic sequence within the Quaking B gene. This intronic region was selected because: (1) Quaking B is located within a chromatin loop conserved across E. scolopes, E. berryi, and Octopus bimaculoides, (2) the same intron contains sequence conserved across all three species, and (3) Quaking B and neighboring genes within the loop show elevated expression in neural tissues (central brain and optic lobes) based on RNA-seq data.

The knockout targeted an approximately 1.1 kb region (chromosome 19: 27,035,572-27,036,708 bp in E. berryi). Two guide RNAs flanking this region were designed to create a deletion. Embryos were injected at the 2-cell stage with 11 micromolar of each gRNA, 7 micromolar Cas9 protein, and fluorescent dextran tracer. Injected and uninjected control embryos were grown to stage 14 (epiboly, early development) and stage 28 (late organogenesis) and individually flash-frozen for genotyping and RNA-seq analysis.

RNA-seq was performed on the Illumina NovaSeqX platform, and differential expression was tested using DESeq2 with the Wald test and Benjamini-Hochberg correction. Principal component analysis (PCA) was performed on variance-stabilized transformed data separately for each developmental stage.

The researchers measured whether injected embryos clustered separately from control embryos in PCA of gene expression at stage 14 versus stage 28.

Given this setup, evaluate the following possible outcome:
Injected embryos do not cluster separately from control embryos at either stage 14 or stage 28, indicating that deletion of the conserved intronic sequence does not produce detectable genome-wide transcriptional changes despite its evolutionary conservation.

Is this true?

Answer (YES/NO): NO